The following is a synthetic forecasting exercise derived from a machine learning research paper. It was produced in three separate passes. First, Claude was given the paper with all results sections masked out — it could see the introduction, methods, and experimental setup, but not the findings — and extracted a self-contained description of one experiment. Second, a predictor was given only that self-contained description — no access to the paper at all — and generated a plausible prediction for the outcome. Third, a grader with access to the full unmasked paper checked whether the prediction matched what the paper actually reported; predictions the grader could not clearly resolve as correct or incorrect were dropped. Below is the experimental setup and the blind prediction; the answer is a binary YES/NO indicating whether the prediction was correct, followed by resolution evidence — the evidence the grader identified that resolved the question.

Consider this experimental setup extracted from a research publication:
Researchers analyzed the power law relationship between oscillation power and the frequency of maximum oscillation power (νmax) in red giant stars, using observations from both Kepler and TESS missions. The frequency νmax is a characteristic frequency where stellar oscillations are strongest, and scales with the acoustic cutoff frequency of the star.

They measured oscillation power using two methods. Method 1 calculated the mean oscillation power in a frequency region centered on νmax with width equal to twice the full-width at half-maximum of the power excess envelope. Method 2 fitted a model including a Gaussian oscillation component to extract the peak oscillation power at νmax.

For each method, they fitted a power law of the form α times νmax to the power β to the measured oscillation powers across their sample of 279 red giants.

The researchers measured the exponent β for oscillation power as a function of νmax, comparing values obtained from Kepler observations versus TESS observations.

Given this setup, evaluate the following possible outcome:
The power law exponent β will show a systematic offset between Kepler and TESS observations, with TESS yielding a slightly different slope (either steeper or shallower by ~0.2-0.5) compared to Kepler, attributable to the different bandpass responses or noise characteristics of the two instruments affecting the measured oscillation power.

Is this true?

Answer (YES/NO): NO